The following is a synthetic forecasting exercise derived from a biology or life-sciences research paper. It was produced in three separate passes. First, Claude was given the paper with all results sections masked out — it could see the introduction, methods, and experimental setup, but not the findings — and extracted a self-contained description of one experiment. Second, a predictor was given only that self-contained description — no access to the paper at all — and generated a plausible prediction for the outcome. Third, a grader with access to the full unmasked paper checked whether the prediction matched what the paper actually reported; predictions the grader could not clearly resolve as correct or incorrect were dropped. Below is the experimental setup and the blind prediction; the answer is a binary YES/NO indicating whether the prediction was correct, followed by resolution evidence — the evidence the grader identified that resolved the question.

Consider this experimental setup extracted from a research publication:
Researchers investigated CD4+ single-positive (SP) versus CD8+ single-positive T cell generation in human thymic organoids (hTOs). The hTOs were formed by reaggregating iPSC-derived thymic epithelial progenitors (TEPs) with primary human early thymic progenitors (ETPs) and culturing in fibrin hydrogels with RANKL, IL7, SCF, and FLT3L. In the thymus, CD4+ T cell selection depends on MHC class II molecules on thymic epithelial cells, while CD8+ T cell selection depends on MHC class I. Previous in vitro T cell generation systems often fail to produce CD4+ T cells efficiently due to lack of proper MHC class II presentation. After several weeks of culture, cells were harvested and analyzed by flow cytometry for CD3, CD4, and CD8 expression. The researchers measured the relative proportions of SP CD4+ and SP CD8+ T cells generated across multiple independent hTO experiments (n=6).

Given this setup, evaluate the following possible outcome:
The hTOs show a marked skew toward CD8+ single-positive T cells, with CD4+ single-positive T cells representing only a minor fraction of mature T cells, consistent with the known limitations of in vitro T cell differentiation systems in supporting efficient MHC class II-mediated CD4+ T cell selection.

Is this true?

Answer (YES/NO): NO